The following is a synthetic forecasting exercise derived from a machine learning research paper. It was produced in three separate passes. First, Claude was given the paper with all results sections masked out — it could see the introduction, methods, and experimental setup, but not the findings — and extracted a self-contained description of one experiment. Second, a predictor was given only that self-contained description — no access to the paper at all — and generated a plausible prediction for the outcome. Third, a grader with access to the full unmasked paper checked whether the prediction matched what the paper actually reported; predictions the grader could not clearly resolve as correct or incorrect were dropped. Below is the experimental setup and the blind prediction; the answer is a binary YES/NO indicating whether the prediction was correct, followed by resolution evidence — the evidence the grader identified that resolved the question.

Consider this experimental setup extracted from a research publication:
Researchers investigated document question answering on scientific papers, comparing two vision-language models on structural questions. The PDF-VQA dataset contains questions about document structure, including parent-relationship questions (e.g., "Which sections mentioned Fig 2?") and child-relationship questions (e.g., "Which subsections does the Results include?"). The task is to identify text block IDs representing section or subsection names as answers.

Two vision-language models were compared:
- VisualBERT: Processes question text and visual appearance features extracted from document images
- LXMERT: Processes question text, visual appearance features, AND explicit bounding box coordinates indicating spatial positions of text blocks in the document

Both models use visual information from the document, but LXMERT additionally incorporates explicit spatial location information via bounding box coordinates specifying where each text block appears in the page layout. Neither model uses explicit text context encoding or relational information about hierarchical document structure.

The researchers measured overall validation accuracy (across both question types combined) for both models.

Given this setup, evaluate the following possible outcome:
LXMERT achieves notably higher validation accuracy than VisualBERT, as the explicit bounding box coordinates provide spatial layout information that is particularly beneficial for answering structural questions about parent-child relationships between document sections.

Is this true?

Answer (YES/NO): NO